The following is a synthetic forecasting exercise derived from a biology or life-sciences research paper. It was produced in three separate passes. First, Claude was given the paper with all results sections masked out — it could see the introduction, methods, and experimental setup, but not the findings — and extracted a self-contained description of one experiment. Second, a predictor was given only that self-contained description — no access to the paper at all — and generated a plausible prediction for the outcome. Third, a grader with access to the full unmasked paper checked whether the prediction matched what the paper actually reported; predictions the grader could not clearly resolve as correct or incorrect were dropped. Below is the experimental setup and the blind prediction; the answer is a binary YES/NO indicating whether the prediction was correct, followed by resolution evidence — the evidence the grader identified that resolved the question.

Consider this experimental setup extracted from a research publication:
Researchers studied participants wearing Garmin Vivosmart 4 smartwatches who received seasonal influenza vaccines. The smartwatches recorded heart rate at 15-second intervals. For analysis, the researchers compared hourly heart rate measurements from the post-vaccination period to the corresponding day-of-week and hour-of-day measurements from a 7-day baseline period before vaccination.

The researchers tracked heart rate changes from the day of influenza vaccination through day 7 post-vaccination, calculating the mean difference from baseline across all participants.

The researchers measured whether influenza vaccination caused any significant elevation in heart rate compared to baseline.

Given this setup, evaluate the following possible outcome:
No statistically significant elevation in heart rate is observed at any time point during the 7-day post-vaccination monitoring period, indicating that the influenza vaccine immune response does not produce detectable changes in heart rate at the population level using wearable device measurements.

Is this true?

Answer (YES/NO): YES